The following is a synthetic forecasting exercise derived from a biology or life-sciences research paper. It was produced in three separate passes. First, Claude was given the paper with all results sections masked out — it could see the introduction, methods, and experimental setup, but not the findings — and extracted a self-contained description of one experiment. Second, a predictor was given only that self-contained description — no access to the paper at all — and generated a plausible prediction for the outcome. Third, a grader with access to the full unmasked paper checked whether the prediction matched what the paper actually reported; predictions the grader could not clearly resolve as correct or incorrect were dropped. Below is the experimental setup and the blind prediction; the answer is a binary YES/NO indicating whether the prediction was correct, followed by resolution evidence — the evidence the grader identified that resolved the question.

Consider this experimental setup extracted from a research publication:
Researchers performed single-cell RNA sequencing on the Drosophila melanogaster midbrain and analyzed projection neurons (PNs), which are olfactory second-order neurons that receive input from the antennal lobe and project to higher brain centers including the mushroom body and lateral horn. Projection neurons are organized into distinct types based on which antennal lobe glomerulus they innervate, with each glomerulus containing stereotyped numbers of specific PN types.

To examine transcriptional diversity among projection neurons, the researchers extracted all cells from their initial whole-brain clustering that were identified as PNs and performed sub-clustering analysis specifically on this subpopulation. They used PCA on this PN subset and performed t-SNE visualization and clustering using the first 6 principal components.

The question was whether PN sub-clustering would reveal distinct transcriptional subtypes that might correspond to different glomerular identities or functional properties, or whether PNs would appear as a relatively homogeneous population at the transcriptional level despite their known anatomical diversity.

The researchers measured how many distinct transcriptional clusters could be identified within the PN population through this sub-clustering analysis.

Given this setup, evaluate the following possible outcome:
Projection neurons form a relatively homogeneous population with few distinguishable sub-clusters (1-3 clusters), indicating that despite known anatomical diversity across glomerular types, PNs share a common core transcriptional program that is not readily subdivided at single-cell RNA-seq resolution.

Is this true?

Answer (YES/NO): NO